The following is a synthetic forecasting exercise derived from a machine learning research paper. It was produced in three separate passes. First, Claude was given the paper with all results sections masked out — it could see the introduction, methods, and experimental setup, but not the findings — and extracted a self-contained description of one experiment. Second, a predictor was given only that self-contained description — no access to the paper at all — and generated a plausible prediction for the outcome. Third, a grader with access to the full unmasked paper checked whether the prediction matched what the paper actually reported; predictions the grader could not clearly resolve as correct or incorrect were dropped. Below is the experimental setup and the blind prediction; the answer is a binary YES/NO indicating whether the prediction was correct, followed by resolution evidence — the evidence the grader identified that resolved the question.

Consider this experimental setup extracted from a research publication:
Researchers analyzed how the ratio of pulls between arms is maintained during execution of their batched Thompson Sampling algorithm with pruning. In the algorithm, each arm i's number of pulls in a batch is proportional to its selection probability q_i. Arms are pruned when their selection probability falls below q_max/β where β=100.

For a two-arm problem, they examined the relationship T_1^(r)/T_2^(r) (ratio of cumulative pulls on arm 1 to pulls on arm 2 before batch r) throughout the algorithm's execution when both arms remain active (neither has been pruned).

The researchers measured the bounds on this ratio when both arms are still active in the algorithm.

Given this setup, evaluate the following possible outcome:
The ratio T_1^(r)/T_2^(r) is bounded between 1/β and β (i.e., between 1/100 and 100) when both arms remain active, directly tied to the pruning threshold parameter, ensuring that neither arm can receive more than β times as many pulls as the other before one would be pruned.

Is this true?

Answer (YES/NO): YES